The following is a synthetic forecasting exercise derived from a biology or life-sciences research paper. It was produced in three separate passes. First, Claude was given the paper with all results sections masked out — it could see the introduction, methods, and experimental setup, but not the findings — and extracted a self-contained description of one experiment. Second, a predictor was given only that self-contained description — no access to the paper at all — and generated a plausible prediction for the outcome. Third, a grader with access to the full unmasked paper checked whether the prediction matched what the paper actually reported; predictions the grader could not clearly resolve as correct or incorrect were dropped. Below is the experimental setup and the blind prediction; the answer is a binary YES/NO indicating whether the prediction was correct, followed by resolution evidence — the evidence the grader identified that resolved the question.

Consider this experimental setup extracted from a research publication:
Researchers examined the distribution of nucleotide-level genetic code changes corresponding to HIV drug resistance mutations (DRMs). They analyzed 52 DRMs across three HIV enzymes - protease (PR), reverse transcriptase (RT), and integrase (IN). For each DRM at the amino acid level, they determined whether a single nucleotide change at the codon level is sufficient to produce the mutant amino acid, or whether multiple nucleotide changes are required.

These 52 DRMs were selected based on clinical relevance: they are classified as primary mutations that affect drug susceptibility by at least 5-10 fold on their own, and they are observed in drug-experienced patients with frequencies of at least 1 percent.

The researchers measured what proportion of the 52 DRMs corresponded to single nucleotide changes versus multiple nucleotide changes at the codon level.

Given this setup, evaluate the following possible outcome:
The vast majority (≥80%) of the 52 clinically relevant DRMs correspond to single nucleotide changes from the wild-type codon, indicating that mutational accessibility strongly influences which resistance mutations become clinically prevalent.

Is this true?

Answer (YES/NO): YES